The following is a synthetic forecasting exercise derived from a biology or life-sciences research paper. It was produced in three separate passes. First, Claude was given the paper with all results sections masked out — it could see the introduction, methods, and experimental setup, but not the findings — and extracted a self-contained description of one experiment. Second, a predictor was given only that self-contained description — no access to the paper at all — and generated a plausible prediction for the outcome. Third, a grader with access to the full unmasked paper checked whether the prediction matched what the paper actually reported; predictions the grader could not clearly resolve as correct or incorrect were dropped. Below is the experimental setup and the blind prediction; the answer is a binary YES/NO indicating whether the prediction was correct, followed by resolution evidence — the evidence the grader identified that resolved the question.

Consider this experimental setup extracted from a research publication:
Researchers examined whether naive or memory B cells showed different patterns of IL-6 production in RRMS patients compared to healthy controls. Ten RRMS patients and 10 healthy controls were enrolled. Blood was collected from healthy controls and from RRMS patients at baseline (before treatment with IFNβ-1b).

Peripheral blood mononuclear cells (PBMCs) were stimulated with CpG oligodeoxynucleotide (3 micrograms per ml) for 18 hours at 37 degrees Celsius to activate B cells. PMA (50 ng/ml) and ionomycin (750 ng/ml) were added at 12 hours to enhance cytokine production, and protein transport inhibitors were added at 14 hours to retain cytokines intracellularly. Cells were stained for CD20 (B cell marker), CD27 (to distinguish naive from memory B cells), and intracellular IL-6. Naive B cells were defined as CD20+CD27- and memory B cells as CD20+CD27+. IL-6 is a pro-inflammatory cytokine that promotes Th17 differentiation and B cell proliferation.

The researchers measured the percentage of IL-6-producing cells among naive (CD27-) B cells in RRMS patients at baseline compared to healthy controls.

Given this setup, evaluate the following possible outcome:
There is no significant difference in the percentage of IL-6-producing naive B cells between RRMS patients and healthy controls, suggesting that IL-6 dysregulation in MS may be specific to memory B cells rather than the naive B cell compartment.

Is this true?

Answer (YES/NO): NO